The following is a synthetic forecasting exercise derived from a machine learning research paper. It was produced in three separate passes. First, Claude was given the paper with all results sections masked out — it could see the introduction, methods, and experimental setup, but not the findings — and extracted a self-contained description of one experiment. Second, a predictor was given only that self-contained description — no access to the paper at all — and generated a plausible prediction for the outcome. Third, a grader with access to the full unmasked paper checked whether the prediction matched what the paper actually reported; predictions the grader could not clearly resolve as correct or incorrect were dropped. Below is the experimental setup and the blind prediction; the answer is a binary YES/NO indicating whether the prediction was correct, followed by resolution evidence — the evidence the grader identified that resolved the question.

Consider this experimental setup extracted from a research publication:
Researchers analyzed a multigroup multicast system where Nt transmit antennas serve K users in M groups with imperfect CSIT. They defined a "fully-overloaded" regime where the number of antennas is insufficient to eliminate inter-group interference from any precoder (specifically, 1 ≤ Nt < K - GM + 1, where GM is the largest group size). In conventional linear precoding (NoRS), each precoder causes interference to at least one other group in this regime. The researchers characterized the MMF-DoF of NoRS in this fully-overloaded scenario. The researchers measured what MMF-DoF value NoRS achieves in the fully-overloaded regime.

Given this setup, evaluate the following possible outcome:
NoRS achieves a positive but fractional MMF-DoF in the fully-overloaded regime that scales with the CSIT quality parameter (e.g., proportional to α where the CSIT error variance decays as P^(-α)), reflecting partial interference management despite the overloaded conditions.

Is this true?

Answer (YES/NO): NO